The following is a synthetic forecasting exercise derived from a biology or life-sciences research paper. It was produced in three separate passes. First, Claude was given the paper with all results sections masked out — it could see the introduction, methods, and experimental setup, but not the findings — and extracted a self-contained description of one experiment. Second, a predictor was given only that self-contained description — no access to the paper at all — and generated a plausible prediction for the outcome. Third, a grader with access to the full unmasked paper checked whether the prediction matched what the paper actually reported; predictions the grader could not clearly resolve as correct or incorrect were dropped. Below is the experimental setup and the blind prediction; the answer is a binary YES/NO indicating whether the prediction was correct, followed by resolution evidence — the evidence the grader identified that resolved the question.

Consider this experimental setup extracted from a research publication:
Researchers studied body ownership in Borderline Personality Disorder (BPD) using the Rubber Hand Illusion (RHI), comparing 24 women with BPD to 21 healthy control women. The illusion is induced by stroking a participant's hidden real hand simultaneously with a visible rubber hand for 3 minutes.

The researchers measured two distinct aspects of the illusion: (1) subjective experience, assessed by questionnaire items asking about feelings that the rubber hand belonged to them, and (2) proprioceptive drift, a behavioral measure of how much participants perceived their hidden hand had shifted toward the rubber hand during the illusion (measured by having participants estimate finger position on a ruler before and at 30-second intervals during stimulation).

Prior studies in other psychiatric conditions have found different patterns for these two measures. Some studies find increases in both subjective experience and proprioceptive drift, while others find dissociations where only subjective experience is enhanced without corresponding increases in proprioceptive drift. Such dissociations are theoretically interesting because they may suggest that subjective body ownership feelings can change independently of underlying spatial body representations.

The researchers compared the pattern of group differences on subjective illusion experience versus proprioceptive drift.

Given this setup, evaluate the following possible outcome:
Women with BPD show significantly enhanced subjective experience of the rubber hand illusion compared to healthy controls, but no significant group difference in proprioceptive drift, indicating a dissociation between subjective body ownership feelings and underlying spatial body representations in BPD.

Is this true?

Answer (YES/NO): YES